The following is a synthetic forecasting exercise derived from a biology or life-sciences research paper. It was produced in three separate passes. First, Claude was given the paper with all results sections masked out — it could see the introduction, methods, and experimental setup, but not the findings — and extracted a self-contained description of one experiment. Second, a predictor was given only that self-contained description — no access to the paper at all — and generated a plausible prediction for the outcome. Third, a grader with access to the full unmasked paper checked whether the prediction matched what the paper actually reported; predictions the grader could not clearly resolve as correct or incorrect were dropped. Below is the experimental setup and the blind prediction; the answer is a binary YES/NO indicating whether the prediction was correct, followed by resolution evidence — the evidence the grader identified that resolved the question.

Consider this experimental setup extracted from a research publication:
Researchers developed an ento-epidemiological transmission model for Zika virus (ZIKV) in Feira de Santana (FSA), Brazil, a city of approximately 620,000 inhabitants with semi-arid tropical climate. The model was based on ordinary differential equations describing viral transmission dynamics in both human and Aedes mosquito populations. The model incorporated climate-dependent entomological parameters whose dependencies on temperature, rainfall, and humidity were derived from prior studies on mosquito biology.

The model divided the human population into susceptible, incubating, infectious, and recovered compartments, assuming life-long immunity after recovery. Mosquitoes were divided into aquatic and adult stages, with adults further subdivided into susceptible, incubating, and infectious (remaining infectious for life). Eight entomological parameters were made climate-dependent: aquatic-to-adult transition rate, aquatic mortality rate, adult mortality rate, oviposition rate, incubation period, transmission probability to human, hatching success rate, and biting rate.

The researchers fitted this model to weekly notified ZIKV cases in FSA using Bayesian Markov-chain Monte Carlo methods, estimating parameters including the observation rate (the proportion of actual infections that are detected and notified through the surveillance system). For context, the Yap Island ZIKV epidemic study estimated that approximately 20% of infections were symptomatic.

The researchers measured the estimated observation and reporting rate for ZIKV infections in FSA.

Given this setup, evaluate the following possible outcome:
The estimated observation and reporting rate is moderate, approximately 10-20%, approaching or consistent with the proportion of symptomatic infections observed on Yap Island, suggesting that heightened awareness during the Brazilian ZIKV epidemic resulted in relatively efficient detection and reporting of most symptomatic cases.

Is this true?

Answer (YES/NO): NO